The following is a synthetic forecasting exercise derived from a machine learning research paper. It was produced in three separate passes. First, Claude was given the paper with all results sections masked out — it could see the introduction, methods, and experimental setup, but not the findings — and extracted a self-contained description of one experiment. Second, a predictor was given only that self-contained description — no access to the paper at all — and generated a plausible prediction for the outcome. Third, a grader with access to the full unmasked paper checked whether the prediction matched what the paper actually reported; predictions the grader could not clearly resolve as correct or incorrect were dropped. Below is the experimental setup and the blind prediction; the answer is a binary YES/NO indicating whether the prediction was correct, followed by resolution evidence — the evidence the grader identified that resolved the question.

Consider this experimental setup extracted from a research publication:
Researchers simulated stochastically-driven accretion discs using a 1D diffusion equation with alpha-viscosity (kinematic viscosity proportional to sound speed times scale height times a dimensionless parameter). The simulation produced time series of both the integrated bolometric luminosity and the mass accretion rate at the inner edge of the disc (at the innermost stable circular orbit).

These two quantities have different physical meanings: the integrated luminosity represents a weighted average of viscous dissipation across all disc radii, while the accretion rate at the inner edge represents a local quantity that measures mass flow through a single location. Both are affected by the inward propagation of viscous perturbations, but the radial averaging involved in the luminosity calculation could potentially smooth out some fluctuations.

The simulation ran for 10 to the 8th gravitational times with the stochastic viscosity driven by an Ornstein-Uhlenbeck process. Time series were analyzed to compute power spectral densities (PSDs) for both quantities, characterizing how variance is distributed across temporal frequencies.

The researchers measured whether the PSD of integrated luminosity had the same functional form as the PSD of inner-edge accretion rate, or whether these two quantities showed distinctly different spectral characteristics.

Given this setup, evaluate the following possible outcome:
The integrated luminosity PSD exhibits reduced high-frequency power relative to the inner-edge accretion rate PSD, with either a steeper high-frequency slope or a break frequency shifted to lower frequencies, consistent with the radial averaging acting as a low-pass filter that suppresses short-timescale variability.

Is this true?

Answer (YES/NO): YES